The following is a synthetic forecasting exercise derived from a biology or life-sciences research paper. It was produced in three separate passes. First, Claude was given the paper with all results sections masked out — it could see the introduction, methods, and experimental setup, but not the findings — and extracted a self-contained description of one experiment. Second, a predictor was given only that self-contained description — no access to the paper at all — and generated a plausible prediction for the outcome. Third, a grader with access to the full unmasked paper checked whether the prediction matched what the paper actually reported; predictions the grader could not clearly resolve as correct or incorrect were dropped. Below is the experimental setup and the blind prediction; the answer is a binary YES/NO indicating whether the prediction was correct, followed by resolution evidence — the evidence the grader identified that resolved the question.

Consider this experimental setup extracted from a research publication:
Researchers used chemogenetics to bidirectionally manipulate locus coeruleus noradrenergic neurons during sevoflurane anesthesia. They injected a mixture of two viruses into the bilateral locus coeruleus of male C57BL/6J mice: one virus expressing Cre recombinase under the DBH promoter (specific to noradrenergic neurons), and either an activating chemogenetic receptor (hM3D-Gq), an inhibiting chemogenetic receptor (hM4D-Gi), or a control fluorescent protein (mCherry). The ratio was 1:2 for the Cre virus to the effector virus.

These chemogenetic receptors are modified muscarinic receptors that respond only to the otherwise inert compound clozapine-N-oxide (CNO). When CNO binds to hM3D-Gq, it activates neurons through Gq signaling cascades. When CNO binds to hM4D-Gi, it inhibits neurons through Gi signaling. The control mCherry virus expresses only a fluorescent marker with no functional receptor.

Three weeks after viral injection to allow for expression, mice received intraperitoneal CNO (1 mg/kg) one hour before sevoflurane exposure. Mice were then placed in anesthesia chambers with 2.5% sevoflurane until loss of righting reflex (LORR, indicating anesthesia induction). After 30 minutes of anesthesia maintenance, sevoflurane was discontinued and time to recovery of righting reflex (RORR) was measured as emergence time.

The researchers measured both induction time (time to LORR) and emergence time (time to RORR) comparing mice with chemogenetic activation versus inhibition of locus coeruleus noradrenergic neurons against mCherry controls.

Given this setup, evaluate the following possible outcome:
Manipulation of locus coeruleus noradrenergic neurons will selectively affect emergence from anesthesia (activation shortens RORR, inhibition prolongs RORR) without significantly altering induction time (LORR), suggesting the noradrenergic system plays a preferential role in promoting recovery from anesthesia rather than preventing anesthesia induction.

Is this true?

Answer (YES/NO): NO